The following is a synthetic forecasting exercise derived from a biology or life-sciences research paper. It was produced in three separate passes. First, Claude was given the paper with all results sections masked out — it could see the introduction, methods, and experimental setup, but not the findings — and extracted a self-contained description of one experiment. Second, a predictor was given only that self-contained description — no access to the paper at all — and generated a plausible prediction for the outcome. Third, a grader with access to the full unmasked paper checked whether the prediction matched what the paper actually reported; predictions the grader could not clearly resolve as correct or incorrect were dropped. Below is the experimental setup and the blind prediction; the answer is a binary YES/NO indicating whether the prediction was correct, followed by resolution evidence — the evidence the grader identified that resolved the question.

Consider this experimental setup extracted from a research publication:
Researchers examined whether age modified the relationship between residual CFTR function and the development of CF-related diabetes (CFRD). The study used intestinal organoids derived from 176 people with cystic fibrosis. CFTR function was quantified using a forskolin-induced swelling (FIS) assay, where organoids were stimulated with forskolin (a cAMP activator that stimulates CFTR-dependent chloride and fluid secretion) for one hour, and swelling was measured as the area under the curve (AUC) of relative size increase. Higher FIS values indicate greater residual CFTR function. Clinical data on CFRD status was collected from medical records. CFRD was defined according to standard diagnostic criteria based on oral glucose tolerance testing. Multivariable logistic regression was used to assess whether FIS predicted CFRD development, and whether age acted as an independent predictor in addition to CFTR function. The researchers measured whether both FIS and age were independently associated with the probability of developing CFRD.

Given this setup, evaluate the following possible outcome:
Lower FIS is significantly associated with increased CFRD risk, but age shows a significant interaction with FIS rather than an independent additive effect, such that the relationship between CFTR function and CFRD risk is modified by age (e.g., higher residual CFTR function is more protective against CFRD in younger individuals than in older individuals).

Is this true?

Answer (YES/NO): NO